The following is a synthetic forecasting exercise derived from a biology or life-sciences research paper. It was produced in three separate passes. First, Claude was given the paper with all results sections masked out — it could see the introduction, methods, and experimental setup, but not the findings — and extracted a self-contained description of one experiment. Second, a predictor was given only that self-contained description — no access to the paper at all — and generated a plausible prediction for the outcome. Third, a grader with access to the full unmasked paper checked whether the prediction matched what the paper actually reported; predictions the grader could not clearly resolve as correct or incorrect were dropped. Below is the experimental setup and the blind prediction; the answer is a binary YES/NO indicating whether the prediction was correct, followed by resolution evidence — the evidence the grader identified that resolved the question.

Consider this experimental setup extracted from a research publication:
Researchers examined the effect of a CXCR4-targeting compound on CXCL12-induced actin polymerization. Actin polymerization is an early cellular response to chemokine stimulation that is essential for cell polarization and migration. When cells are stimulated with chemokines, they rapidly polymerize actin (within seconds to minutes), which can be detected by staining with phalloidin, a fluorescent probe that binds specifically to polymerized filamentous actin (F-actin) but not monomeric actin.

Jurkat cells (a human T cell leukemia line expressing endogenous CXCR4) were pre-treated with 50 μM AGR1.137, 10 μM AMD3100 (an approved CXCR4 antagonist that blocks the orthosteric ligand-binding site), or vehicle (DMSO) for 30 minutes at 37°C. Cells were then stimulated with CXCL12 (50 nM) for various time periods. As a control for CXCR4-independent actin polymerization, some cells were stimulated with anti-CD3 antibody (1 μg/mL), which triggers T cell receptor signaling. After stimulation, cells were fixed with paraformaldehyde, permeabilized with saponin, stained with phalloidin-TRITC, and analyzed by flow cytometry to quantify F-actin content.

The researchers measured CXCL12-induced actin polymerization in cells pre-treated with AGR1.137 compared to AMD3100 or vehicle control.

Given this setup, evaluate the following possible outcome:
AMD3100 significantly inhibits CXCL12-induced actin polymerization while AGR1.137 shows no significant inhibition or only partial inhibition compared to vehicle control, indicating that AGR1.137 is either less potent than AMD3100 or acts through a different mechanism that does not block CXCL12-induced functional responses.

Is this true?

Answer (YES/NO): NO